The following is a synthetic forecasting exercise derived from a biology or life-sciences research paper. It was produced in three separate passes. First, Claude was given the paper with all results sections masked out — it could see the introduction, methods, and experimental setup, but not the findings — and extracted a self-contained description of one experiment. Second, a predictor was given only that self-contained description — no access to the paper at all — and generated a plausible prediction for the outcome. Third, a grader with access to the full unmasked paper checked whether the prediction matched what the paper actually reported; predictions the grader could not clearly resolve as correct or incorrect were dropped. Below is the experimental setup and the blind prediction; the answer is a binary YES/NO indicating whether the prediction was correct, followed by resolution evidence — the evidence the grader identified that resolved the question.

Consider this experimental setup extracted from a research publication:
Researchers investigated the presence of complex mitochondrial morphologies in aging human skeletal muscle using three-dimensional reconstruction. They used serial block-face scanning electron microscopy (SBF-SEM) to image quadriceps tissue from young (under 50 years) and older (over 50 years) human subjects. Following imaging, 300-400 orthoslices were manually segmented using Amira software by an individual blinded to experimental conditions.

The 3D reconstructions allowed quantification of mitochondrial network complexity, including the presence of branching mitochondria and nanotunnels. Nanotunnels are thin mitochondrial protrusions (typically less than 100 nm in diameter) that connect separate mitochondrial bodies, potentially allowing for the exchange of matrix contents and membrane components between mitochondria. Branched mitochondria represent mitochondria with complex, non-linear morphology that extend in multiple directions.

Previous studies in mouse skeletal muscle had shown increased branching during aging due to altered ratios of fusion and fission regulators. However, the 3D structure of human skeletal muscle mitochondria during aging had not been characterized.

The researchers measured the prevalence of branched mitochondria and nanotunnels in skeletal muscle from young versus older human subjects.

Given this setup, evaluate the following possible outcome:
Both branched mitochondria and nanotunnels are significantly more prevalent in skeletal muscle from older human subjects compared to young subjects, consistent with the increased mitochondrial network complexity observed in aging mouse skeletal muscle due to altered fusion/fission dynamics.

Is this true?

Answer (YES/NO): NO